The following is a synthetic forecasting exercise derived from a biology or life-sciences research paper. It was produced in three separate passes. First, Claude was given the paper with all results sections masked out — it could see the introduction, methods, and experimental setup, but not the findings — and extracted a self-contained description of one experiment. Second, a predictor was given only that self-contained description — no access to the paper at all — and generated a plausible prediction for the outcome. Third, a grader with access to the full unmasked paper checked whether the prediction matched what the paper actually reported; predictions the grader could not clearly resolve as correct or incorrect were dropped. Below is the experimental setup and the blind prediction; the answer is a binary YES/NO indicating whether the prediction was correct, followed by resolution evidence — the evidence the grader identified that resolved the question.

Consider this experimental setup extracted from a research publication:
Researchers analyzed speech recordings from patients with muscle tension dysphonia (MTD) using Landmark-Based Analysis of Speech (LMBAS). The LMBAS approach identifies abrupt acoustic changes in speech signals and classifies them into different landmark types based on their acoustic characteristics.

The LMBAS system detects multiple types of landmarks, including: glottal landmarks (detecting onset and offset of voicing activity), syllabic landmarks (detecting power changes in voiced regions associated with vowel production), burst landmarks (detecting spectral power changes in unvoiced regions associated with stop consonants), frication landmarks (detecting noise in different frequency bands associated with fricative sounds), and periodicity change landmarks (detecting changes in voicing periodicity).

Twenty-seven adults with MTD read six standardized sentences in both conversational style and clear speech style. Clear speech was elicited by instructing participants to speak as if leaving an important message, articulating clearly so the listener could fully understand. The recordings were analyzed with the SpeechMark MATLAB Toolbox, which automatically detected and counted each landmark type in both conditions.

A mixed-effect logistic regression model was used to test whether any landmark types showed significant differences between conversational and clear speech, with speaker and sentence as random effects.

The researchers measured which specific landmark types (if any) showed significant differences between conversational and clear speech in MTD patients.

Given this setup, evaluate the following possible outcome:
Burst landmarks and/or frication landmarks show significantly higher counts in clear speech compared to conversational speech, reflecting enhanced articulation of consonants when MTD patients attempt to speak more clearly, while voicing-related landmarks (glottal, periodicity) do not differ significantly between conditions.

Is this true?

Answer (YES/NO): NO